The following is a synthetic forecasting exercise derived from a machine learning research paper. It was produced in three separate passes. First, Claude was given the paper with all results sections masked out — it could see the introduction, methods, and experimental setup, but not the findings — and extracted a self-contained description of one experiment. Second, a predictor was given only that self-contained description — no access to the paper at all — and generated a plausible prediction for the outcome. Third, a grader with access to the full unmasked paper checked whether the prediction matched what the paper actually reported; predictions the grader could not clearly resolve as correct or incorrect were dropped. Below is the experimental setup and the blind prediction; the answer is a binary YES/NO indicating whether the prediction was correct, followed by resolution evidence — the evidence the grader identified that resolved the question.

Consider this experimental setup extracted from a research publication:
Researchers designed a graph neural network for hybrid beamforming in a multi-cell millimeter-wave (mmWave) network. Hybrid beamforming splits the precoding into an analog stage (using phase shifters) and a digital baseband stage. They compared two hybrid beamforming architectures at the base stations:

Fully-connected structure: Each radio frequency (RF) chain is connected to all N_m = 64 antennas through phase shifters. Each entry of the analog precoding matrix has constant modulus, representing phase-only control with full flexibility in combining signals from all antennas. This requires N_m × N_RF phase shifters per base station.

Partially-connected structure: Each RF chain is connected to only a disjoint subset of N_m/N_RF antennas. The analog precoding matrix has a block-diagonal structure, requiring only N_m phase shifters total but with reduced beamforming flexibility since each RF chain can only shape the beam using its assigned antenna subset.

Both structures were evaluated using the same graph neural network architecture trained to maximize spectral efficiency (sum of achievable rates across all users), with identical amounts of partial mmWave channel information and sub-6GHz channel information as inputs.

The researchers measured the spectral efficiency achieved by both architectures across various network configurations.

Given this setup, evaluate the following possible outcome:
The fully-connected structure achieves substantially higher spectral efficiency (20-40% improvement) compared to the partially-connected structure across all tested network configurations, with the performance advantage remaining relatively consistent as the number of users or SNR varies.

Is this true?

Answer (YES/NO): NO